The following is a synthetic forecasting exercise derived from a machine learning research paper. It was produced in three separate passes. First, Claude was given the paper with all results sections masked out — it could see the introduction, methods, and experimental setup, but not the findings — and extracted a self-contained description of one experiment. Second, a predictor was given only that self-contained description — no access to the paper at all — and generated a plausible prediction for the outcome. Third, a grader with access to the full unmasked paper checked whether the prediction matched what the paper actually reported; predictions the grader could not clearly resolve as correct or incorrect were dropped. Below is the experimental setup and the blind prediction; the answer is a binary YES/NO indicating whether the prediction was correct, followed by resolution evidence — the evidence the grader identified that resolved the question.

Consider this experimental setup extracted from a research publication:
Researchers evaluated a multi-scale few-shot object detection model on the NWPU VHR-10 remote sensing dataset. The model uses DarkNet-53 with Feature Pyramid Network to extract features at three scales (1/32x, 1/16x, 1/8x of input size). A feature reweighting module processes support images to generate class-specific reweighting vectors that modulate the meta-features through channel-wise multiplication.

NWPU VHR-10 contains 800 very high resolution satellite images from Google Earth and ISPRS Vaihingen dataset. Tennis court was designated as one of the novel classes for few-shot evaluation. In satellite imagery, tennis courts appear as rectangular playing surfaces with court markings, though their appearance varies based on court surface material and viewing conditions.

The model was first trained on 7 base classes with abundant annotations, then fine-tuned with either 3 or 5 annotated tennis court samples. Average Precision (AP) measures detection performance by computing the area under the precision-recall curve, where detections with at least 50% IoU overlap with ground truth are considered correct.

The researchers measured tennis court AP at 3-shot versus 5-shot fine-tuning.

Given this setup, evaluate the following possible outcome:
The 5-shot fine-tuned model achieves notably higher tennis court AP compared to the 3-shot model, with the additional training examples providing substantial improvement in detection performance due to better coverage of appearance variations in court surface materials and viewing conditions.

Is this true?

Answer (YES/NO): NO